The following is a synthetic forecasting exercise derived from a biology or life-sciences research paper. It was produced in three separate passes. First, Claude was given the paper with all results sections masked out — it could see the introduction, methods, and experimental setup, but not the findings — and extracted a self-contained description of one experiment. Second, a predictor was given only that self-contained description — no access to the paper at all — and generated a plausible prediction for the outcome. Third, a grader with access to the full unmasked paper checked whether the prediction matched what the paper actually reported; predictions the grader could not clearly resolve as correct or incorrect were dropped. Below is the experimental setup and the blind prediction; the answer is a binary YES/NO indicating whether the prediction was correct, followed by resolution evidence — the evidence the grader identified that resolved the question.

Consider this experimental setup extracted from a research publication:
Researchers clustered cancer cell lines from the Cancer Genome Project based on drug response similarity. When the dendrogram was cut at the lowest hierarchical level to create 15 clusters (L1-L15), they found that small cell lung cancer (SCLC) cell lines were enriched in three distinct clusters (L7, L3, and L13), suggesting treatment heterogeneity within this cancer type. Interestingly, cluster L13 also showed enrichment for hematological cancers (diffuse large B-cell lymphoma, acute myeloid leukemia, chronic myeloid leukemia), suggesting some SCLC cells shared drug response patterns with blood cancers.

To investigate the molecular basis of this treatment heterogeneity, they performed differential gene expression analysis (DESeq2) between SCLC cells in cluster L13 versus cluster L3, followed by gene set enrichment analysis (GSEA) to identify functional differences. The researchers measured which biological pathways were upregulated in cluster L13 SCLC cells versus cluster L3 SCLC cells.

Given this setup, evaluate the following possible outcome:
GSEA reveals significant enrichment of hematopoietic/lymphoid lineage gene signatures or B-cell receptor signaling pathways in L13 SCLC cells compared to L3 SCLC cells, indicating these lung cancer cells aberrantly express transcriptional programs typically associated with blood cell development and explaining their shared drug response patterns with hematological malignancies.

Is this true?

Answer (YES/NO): NO